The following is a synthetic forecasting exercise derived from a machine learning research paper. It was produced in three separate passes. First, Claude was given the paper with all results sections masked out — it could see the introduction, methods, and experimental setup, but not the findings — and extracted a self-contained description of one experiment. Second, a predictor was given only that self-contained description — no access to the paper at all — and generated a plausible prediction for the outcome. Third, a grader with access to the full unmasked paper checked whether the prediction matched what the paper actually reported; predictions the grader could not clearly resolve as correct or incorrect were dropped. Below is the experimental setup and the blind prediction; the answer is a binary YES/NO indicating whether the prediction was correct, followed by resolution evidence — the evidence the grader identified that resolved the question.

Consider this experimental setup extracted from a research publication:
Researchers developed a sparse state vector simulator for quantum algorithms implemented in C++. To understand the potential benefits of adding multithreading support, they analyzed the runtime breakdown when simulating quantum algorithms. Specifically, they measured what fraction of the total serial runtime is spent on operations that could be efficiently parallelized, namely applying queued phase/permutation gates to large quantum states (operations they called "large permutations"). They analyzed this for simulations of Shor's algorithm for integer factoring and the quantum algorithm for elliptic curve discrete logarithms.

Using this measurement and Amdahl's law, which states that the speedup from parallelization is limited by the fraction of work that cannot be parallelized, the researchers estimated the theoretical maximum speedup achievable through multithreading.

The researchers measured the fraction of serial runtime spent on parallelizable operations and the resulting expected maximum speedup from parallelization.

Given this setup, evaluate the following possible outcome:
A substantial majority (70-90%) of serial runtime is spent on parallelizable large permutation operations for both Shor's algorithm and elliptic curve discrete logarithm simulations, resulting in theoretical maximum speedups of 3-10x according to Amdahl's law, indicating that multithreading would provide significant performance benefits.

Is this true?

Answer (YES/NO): NO